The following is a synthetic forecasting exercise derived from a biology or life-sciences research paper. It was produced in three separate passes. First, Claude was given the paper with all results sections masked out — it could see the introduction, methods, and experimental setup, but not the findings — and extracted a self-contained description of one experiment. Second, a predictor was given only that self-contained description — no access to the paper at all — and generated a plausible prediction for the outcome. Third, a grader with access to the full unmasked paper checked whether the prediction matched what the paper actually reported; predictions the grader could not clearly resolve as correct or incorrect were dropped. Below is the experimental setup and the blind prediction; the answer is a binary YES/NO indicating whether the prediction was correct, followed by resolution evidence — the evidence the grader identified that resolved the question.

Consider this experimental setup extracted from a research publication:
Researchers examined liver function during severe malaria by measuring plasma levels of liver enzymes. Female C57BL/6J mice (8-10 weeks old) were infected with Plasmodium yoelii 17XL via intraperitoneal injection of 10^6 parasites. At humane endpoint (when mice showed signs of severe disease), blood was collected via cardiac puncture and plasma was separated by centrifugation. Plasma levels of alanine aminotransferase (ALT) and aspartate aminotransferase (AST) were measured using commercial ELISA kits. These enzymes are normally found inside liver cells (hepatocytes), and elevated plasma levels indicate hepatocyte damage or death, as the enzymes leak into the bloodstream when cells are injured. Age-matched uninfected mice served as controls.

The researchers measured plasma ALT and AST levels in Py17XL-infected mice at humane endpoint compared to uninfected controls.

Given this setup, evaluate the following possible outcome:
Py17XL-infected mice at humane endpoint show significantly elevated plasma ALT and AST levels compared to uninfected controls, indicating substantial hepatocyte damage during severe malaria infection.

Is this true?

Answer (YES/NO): YES